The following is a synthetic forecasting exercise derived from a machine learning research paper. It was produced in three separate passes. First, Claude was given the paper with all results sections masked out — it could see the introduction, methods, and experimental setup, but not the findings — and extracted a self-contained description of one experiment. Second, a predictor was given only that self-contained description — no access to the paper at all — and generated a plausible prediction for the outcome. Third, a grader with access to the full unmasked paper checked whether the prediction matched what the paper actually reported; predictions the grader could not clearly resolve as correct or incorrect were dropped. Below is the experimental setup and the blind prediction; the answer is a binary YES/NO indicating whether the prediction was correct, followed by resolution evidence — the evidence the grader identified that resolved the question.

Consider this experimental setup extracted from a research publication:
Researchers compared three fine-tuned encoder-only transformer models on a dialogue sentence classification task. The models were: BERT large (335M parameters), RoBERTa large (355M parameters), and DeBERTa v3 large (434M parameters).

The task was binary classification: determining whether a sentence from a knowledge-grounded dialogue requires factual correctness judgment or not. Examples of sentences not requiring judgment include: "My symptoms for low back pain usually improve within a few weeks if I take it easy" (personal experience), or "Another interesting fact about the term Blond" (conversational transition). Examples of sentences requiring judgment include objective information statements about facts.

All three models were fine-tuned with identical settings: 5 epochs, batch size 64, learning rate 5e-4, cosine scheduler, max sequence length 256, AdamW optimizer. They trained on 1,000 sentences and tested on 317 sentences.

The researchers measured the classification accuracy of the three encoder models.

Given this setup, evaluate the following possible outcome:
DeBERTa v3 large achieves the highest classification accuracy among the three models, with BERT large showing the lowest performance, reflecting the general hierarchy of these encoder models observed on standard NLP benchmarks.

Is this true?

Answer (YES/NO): YES